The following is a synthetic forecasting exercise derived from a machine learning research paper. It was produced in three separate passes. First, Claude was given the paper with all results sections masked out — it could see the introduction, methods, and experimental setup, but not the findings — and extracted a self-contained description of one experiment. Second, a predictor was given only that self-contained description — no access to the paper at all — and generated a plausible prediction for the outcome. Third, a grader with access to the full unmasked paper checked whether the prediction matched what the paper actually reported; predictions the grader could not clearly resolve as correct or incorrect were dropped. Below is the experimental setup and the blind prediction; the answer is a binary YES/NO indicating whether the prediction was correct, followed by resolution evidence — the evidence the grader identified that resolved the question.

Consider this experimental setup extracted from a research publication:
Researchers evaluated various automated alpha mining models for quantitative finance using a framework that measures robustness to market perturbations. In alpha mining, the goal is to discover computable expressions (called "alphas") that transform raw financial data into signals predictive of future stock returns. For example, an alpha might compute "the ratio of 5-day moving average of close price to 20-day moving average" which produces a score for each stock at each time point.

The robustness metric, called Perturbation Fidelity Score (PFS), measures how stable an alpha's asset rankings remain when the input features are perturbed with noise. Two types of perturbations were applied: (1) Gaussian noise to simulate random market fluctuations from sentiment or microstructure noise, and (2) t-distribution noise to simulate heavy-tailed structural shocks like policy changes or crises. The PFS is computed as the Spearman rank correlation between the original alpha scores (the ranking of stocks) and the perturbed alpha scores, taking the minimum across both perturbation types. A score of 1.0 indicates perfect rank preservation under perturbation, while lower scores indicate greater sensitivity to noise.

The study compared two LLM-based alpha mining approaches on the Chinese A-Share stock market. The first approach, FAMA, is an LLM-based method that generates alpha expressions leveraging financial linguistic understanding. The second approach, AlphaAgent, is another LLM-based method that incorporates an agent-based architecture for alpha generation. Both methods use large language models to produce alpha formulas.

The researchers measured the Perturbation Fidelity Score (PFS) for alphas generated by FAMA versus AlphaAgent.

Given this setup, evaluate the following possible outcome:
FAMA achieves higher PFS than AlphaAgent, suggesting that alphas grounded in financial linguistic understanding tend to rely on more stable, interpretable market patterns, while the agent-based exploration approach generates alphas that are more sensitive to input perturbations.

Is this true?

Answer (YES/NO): YES